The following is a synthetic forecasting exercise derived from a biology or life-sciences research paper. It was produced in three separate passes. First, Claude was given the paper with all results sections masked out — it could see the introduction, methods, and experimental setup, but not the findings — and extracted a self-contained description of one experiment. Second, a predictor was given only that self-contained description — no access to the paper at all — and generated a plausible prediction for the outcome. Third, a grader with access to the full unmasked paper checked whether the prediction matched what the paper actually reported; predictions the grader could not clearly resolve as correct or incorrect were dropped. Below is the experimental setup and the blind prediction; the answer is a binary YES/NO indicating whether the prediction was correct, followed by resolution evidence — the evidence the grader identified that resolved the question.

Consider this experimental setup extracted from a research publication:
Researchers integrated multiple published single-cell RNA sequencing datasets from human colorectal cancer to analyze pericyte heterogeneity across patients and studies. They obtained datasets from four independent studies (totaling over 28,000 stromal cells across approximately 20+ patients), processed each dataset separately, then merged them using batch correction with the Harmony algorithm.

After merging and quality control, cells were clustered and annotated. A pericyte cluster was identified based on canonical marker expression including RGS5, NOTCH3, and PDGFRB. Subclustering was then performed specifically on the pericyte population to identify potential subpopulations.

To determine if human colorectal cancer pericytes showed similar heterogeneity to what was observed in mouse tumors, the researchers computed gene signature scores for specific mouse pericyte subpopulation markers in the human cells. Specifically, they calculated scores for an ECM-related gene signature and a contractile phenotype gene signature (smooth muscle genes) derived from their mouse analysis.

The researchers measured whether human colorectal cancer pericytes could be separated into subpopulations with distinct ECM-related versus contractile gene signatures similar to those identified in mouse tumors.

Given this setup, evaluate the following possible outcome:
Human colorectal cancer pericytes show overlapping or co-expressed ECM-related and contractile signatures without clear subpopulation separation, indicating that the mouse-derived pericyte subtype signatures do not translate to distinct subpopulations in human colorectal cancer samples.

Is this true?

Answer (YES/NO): NO